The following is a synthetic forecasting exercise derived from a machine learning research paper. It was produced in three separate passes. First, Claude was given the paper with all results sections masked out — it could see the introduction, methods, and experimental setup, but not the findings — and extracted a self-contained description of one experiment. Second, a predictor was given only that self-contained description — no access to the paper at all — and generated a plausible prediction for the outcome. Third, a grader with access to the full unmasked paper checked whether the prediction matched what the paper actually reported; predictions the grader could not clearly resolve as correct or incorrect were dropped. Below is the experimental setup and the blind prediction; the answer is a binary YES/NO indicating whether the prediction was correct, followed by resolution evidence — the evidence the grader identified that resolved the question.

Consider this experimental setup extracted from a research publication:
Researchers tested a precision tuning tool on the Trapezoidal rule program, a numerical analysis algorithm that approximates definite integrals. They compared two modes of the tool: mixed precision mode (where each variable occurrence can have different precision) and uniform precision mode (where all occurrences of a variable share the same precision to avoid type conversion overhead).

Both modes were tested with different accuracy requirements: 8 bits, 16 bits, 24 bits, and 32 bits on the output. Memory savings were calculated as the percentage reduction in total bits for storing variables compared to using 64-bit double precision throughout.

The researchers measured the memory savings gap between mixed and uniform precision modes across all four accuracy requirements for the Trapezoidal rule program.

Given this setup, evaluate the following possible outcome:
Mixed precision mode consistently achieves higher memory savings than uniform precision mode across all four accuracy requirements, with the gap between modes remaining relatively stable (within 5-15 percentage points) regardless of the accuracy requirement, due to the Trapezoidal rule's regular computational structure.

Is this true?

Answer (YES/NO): NO